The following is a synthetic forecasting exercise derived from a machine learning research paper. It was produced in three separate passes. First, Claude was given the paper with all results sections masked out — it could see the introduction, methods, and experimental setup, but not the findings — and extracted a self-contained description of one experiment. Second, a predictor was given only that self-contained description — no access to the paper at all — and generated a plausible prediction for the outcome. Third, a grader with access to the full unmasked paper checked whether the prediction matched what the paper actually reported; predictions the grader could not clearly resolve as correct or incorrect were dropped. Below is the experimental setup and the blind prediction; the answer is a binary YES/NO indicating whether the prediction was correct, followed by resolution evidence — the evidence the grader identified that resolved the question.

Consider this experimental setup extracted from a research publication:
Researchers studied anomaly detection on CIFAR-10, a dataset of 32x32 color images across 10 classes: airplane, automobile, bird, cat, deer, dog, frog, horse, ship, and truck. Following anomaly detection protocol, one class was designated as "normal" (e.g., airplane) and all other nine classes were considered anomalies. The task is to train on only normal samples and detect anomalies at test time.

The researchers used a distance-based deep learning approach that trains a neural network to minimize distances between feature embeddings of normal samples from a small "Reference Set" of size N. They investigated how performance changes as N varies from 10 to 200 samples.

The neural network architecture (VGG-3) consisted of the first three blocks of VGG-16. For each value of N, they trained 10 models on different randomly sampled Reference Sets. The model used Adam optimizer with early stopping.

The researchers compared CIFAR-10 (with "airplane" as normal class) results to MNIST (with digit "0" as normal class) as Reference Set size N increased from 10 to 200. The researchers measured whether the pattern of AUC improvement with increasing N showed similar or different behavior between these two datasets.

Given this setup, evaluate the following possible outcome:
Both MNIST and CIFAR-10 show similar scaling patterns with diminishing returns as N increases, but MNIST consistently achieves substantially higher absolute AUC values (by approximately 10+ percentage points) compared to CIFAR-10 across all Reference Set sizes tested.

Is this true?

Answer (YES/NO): YES